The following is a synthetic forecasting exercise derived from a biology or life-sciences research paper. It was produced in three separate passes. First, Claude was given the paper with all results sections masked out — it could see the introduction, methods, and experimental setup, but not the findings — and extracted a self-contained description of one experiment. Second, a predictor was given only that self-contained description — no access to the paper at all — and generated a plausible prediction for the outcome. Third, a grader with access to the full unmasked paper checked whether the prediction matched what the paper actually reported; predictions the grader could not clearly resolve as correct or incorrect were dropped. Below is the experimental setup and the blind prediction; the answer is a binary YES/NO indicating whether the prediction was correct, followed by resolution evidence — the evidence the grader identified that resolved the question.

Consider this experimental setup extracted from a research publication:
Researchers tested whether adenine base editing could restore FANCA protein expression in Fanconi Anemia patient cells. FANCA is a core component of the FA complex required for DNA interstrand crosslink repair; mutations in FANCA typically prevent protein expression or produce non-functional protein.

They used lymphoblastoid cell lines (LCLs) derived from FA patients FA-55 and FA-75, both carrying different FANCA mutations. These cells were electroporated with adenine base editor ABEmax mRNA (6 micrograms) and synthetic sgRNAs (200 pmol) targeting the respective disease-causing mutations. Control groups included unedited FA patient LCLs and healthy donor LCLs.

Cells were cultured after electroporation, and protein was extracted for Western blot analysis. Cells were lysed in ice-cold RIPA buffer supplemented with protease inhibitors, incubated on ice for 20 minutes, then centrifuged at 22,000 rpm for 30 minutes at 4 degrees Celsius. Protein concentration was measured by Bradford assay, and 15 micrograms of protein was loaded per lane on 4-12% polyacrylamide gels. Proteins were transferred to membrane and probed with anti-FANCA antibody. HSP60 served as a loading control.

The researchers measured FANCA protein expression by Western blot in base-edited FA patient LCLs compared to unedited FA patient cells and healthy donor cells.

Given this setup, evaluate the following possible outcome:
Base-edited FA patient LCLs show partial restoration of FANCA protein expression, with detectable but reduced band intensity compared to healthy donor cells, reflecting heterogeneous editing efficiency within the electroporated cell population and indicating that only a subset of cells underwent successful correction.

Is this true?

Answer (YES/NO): NO